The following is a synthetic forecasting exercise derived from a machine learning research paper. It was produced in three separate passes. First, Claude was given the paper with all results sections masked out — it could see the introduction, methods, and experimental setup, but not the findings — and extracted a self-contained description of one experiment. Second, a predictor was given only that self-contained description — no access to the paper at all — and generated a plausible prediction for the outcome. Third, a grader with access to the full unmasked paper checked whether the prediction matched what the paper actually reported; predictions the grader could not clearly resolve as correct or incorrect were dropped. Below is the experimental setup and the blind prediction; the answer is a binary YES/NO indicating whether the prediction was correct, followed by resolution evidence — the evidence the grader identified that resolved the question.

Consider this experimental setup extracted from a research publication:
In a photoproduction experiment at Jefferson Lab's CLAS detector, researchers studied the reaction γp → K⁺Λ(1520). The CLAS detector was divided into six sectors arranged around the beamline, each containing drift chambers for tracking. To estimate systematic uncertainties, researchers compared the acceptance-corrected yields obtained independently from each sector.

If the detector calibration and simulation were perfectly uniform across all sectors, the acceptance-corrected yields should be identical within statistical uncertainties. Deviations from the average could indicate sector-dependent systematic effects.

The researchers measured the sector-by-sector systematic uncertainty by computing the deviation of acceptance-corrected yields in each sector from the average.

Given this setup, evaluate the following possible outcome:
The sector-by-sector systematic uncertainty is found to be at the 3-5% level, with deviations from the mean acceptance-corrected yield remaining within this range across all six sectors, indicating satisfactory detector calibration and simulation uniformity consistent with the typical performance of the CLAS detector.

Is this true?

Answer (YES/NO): NO